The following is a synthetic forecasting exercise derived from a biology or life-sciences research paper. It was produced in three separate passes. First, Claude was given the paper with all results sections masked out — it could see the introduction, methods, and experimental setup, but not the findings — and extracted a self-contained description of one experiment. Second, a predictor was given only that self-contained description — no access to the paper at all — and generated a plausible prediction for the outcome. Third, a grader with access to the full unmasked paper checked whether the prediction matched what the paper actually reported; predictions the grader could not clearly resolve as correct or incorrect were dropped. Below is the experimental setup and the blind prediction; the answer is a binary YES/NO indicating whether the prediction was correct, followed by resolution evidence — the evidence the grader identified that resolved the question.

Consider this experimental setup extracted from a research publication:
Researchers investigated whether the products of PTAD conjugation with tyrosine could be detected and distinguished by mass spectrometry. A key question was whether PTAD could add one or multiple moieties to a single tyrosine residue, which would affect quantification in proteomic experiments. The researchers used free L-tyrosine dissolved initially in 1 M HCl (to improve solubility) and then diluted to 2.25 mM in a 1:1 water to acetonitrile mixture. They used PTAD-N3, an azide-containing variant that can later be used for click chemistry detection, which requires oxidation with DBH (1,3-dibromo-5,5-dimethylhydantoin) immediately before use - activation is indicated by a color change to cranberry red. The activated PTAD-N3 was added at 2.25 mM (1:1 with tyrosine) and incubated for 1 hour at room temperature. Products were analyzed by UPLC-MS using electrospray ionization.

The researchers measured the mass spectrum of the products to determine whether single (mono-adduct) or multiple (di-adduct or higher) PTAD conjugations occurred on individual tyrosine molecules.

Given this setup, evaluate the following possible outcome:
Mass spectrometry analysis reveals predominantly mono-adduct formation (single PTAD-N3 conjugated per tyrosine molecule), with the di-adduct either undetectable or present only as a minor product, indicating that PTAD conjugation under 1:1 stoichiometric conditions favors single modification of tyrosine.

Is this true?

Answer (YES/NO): YES